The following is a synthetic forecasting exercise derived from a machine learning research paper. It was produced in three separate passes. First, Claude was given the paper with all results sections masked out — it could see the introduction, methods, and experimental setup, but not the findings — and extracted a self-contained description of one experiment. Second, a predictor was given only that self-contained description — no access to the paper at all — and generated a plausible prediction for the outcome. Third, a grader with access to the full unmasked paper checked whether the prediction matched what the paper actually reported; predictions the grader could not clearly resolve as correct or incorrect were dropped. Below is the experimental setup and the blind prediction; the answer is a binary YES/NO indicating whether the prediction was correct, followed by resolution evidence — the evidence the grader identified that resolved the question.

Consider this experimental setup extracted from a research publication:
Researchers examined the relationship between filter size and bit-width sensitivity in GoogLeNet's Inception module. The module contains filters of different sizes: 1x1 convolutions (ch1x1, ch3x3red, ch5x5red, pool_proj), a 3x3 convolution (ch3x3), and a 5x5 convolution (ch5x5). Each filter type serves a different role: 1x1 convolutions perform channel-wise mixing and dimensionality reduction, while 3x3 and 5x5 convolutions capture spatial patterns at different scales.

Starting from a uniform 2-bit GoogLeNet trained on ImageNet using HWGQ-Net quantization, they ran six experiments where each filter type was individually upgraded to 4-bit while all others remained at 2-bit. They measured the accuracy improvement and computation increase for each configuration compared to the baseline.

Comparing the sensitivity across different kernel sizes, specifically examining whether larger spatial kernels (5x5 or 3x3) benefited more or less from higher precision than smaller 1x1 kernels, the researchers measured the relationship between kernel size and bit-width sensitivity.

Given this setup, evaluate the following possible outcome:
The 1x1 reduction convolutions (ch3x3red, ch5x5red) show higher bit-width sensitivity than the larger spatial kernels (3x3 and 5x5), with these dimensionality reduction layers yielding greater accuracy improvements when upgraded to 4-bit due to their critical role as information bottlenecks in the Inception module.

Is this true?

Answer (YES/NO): NO